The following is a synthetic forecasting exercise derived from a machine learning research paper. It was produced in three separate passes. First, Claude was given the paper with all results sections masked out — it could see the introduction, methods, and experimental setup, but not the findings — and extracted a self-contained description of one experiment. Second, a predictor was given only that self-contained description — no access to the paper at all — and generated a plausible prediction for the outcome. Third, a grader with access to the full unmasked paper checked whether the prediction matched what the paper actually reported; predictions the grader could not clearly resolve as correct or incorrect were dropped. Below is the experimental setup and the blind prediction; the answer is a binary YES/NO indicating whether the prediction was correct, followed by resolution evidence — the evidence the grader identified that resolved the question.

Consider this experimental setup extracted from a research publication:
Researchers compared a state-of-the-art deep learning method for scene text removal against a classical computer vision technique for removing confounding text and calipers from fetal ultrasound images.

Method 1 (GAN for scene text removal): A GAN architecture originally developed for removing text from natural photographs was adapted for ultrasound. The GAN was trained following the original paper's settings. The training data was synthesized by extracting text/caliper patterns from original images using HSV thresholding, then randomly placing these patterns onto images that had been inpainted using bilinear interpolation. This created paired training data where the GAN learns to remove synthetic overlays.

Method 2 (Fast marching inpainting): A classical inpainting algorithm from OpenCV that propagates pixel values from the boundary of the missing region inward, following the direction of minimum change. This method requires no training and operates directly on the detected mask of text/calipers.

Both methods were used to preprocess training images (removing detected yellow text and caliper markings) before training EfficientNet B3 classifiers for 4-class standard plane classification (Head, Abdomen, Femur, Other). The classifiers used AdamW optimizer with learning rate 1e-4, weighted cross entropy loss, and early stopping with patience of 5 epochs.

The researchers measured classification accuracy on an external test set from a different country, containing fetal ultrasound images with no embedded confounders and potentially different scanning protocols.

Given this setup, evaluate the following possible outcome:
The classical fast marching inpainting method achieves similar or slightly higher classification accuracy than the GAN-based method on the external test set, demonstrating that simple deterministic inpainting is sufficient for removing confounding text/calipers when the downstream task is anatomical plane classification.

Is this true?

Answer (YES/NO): YES